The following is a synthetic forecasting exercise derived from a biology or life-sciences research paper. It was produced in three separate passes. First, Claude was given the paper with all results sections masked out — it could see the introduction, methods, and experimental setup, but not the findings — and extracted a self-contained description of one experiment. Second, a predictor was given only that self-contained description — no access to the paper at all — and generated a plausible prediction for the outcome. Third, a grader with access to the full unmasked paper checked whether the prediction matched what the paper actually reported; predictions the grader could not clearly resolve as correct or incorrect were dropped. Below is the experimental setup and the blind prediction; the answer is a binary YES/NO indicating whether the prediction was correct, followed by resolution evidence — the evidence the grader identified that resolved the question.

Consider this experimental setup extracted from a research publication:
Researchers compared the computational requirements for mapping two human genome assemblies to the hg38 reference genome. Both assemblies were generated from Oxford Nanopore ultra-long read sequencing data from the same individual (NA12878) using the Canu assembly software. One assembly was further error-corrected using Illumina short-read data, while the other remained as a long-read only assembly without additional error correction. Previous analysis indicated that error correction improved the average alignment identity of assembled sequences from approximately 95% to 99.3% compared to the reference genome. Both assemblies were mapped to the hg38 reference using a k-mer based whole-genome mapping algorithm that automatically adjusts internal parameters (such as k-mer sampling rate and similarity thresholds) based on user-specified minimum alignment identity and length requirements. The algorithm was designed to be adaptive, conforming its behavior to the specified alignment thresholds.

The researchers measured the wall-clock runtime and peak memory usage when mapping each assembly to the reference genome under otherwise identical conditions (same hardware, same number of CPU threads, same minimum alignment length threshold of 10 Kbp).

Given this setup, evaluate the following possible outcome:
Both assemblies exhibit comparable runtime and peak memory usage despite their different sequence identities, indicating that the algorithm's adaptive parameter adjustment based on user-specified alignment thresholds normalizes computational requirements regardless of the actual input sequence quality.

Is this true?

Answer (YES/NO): NO